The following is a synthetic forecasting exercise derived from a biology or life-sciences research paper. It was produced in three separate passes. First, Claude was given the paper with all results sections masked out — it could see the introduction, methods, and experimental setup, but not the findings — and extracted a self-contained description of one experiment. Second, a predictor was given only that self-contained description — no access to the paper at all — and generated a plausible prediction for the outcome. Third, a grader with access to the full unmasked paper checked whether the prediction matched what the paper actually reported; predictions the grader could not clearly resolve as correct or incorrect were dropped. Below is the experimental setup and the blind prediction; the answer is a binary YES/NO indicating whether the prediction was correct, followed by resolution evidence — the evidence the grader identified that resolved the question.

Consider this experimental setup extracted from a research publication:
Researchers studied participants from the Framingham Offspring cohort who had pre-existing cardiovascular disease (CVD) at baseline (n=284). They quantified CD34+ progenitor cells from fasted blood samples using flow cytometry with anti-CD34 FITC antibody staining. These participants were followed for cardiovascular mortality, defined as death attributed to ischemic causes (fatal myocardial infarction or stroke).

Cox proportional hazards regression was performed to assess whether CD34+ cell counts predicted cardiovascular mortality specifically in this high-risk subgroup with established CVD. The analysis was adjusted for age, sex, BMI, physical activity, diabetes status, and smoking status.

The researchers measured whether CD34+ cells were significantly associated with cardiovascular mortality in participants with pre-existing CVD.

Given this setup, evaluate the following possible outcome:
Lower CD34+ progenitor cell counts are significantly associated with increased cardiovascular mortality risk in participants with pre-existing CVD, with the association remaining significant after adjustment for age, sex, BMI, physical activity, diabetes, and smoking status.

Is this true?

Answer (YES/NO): YES